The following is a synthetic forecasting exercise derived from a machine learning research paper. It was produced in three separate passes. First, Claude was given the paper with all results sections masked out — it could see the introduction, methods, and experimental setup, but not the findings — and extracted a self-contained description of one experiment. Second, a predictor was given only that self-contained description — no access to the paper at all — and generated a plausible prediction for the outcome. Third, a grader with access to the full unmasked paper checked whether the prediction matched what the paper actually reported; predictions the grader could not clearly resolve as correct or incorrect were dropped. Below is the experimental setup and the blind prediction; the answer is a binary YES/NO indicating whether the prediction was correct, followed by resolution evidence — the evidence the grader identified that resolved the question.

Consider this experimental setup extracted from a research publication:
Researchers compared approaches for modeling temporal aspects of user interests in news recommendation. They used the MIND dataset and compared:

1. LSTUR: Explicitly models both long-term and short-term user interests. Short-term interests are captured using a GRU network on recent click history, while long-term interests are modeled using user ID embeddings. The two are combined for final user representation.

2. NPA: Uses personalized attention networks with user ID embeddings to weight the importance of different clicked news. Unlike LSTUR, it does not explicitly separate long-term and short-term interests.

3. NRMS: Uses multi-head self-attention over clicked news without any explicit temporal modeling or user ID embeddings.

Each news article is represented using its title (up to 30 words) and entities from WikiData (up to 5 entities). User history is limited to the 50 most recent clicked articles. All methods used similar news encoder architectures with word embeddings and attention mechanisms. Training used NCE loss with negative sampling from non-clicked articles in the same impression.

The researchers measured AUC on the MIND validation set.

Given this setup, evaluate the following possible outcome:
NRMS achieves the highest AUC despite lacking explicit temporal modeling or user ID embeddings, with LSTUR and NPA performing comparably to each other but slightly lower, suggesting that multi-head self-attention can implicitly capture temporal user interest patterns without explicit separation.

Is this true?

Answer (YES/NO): NO